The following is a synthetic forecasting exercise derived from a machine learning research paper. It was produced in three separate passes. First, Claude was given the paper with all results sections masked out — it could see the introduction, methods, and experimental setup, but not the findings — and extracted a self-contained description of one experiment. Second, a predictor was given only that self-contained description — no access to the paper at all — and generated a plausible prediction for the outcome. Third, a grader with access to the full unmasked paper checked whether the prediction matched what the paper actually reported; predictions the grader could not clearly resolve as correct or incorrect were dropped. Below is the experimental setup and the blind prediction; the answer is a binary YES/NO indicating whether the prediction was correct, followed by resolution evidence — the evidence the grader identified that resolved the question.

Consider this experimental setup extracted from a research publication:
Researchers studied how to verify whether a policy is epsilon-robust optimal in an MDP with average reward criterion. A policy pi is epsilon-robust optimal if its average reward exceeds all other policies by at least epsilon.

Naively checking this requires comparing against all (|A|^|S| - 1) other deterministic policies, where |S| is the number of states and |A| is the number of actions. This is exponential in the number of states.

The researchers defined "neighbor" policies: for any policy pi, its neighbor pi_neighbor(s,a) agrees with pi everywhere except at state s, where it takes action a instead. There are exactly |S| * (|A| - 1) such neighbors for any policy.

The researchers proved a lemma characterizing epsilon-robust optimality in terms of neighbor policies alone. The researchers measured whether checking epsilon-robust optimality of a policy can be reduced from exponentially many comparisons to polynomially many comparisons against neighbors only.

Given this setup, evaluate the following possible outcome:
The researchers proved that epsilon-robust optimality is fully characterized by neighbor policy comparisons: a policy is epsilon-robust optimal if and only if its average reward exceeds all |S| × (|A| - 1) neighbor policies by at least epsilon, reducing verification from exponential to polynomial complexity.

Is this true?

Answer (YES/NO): YES